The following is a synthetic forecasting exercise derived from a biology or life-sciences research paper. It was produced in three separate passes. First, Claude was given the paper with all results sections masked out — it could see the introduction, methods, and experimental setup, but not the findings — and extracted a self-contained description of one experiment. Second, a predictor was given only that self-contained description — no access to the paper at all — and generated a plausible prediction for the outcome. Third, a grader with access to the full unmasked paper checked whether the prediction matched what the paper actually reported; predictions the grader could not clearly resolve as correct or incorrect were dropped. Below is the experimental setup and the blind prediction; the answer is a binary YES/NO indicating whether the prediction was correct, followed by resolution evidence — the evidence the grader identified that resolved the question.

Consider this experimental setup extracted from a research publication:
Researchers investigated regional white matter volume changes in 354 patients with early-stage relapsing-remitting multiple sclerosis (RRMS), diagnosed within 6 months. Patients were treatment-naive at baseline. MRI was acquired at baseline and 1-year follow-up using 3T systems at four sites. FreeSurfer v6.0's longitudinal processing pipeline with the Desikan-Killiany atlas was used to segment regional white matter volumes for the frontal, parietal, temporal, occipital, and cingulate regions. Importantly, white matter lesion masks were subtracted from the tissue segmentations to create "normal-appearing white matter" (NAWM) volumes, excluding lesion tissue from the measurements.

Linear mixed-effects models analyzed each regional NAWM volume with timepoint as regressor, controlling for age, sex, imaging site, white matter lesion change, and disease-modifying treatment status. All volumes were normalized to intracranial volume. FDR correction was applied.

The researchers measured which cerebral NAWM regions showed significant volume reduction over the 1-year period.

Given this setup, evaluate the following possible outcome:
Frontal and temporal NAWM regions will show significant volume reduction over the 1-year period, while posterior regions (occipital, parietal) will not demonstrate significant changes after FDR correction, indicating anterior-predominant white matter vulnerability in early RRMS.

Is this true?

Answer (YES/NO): NO